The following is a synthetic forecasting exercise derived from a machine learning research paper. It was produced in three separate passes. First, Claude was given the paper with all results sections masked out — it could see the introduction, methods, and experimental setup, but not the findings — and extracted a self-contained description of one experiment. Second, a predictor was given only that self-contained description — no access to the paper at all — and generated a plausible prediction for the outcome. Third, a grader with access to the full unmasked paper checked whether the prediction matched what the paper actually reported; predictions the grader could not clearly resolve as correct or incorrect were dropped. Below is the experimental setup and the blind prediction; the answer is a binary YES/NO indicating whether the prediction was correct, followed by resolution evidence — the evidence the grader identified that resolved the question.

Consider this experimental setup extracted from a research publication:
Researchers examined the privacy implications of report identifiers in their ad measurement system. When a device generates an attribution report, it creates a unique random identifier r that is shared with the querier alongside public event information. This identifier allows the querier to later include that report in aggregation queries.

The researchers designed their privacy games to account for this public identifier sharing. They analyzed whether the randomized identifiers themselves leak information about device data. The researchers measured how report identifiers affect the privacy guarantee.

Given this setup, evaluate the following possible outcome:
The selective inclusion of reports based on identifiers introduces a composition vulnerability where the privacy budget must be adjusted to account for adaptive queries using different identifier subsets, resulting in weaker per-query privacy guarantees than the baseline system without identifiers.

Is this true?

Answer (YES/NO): NO